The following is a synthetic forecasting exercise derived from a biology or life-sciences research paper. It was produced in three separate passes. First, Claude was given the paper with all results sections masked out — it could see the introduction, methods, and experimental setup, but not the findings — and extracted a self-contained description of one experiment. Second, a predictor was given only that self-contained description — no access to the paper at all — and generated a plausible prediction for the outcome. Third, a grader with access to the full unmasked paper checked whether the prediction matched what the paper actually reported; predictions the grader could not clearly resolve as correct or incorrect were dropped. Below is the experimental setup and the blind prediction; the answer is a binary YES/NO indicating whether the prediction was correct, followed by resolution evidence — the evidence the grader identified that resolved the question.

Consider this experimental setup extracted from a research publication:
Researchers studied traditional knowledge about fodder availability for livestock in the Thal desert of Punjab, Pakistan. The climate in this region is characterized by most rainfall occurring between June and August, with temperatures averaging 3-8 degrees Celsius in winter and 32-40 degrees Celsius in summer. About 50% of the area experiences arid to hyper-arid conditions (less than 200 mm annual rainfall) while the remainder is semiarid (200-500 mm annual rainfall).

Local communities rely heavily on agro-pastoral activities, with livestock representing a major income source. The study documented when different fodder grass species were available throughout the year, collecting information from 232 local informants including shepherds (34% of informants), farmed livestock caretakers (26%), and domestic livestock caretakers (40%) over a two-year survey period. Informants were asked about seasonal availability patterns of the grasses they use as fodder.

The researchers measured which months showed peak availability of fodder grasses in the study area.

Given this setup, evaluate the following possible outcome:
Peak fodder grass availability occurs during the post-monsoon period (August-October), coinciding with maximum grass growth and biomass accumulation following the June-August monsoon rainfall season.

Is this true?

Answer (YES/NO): YES